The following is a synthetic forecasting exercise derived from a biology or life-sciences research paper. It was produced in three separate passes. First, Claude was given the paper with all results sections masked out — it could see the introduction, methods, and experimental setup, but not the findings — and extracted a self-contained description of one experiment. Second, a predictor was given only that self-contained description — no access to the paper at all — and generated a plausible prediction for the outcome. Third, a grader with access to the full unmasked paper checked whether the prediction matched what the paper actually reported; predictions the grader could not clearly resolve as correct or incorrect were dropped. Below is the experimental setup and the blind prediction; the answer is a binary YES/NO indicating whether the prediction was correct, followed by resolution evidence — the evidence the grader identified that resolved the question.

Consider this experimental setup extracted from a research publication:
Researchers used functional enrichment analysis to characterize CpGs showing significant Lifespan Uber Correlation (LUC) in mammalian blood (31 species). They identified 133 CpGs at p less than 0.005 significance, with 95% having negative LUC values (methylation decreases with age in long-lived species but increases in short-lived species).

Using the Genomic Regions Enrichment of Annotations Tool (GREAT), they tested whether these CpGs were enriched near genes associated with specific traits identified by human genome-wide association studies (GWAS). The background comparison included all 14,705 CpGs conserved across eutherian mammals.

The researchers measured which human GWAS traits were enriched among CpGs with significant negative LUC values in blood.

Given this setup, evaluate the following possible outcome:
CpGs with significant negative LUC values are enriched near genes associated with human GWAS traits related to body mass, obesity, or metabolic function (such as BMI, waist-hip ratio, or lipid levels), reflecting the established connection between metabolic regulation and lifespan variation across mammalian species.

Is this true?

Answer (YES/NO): YES